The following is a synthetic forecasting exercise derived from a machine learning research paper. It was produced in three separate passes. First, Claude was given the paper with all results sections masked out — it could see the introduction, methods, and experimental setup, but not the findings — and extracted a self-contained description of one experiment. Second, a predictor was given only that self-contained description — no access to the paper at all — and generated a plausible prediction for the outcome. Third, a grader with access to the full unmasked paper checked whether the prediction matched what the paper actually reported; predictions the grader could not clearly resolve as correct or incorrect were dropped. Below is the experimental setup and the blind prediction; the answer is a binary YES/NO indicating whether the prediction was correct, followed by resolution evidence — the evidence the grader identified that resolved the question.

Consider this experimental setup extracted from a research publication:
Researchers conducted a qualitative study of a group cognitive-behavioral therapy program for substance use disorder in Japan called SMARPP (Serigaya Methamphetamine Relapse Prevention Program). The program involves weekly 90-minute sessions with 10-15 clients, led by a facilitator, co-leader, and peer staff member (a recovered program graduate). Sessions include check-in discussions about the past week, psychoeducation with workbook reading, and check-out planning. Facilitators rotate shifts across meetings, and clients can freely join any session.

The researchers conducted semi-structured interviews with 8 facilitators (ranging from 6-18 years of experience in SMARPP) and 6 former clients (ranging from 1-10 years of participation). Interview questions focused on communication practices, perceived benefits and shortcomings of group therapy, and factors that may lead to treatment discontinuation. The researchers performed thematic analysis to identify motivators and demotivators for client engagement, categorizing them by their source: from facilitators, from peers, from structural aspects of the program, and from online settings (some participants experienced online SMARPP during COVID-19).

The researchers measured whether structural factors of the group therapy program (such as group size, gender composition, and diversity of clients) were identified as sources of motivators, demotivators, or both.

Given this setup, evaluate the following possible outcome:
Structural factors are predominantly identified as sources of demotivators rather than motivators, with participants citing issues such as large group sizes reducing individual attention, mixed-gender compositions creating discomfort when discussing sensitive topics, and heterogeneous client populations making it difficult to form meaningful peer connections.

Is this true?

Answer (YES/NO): YES